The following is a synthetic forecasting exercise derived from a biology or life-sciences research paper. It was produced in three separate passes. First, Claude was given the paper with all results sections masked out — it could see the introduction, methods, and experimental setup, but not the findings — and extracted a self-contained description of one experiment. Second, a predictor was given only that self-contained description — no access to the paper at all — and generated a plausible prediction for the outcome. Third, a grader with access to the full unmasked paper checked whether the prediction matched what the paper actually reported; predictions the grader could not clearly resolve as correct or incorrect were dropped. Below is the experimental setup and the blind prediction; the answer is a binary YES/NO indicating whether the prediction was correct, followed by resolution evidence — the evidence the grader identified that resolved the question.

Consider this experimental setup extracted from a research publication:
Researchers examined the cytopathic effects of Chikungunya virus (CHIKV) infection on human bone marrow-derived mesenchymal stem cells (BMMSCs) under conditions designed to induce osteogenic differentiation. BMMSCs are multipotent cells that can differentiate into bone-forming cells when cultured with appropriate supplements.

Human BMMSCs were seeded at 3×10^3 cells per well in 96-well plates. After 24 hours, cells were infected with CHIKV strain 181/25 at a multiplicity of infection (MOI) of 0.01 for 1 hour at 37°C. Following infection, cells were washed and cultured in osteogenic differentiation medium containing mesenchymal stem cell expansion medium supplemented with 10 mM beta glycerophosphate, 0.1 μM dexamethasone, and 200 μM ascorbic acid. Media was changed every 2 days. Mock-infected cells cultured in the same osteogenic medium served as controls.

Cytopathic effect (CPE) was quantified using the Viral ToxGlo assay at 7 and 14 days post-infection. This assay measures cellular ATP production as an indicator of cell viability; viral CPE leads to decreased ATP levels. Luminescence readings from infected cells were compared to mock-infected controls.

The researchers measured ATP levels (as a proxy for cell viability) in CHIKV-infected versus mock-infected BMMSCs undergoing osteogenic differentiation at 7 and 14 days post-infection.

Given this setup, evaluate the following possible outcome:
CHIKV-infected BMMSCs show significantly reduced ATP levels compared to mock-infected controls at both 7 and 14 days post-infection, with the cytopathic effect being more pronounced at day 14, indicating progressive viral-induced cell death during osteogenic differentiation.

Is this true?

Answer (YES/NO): NO